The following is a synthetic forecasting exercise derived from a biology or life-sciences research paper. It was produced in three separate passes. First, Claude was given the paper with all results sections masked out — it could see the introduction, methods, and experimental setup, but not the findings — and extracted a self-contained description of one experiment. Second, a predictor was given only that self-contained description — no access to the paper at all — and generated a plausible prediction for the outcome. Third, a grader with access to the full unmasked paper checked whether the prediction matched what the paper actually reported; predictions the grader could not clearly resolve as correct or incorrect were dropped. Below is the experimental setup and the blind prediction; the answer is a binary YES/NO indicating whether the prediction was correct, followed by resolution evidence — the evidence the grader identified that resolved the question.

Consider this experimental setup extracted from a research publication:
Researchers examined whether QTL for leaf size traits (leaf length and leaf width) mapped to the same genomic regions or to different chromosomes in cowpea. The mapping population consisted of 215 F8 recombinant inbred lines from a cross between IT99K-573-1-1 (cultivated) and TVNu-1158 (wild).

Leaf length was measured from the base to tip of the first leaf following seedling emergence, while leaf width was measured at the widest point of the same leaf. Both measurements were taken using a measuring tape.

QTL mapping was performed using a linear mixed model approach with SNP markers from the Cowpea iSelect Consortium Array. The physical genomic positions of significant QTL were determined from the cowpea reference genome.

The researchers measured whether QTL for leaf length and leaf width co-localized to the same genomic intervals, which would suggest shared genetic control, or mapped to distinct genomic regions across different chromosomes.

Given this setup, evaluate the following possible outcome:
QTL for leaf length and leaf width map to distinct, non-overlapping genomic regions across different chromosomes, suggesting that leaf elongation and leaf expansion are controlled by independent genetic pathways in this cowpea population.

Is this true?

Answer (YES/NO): NO